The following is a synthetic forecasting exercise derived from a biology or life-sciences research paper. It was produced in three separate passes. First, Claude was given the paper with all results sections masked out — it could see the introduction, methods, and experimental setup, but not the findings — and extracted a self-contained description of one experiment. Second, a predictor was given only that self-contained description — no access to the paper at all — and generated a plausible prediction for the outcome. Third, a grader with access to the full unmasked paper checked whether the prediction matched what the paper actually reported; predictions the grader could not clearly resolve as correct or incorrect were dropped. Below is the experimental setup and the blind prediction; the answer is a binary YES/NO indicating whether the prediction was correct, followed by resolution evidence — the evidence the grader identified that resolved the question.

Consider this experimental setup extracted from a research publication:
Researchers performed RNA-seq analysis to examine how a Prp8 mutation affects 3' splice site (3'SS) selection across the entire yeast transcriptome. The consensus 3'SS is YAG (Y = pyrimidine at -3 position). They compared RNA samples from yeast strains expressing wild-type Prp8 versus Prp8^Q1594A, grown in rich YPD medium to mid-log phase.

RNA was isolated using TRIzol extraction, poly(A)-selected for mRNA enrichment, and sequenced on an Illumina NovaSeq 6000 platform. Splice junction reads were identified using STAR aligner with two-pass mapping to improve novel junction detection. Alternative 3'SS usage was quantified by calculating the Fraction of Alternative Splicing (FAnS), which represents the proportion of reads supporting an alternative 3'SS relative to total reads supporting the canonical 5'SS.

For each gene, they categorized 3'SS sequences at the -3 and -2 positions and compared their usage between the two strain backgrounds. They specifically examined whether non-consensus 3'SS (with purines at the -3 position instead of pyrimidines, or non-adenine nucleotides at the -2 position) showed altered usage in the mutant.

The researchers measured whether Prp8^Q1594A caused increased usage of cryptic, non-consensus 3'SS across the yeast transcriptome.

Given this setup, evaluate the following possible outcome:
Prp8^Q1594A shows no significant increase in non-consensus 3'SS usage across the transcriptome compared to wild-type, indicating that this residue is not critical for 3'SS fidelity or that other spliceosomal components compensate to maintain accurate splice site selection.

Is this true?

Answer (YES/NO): NO